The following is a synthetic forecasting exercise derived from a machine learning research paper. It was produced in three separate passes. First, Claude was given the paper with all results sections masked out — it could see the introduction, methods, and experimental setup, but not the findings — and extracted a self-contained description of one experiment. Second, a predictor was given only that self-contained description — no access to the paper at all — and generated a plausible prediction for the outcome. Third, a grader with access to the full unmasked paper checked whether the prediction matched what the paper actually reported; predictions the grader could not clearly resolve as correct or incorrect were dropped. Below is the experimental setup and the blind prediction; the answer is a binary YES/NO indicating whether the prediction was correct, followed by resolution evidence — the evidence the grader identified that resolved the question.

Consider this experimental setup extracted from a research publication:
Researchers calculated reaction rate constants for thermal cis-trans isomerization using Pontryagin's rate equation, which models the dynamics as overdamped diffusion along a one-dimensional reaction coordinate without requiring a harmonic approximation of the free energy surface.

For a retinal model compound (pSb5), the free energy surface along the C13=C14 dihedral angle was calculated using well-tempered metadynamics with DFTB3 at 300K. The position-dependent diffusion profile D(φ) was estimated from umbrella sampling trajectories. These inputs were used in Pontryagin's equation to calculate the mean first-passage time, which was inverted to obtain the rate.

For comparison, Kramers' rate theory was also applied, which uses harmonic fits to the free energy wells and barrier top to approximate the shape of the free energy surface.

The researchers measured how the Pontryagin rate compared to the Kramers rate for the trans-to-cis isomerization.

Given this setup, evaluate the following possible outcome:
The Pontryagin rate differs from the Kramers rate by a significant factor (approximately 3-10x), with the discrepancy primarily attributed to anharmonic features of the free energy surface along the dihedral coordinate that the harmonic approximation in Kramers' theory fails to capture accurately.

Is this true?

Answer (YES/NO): NO